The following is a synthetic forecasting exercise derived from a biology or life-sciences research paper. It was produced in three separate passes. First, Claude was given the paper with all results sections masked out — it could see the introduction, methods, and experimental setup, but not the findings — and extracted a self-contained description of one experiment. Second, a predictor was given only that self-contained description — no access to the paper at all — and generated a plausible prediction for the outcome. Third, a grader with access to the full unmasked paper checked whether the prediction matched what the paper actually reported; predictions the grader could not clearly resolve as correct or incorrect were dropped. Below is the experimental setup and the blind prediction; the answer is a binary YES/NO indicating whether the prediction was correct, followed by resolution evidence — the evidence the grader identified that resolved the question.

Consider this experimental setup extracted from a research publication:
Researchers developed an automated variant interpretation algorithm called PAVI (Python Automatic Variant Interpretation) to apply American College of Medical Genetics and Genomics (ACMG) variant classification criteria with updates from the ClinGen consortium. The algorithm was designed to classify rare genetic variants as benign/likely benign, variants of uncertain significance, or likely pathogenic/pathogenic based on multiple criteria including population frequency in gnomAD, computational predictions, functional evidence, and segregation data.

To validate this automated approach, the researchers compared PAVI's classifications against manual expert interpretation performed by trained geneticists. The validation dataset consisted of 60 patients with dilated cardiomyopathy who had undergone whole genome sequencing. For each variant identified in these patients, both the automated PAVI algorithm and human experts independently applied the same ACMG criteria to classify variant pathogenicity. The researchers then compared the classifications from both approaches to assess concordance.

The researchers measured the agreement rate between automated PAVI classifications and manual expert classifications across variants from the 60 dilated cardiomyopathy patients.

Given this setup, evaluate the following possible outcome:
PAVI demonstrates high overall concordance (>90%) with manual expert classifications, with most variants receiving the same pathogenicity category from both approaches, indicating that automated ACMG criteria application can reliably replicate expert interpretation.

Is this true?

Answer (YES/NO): YES